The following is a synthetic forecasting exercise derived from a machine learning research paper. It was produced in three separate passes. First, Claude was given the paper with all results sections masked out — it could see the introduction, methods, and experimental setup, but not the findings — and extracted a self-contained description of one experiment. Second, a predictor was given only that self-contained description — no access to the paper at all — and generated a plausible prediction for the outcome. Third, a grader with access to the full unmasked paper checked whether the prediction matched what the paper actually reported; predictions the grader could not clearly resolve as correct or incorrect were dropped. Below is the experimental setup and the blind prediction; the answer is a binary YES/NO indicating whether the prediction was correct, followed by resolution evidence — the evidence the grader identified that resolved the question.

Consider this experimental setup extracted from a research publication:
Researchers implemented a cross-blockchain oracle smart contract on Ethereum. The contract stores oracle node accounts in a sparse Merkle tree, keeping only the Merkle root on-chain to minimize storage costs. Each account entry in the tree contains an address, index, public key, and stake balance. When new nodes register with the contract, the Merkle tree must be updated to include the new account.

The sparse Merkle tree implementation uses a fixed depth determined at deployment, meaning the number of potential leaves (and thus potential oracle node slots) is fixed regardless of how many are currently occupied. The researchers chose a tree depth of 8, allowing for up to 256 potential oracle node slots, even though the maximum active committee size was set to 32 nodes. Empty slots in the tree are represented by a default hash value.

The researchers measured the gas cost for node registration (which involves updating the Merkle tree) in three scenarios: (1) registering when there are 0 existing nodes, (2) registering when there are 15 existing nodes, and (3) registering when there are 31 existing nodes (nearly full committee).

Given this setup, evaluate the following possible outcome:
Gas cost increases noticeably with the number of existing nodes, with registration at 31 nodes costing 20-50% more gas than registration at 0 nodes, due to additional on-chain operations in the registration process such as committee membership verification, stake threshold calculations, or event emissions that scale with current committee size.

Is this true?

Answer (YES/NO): NO